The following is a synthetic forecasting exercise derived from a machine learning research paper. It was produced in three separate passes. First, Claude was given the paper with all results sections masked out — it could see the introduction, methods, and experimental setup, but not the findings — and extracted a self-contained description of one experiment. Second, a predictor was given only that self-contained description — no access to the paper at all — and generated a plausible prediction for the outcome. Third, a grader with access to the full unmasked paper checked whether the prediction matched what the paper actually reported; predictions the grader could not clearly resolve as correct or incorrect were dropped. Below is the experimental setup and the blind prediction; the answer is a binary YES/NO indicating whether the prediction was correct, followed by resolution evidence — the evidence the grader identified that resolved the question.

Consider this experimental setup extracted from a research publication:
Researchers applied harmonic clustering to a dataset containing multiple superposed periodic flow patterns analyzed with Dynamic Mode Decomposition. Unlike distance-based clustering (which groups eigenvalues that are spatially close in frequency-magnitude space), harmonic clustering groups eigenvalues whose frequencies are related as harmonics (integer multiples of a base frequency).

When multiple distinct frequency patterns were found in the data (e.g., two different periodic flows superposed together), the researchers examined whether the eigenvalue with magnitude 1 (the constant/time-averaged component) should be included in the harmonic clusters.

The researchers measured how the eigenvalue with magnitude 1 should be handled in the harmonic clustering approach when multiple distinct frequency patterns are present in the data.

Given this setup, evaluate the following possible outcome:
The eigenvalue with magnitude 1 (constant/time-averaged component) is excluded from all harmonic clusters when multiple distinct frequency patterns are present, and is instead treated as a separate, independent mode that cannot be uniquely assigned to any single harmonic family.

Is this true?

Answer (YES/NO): YES